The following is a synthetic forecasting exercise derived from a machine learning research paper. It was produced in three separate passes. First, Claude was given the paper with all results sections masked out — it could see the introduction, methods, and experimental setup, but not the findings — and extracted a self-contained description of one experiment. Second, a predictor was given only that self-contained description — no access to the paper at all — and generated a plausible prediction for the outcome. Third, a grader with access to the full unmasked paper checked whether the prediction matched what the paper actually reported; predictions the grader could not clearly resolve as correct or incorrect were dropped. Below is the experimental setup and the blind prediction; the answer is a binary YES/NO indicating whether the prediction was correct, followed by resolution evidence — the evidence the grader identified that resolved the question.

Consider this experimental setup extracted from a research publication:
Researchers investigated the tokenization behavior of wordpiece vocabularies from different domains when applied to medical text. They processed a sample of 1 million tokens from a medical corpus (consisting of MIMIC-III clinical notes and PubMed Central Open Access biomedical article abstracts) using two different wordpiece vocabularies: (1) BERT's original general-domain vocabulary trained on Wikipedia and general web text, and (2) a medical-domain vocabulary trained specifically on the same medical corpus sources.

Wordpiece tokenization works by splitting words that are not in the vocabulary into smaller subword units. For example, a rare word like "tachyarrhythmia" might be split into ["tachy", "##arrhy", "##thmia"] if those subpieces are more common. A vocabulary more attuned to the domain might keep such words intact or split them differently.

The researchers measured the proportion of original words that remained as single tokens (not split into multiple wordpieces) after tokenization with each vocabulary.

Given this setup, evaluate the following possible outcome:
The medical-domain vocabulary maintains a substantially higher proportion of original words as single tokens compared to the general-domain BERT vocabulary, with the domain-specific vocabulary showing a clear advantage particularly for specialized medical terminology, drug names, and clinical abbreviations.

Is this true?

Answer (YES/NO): YES